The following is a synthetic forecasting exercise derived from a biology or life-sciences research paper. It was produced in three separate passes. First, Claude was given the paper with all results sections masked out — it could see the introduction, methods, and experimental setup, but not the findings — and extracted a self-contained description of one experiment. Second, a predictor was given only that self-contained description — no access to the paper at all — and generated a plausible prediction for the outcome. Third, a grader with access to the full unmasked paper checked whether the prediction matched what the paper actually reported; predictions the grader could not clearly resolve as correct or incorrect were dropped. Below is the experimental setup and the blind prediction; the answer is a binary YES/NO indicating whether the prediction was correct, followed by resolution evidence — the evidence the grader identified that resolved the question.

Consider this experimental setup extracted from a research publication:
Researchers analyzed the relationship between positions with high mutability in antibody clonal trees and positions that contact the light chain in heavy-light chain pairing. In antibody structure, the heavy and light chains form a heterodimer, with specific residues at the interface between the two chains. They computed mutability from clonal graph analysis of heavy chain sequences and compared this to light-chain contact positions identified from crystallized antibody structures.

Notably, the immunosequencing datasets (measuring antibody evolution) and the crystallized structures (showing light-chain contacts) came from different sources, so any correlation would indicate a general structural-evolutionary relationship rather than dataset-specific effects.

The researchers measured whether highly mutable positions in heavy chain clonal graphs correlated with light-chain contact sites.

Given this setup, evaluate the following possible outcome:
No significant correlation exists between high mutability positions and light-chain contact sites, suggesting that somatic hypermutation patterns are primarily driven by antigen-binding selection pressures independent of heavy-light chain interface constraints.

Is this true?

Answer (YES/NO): NO